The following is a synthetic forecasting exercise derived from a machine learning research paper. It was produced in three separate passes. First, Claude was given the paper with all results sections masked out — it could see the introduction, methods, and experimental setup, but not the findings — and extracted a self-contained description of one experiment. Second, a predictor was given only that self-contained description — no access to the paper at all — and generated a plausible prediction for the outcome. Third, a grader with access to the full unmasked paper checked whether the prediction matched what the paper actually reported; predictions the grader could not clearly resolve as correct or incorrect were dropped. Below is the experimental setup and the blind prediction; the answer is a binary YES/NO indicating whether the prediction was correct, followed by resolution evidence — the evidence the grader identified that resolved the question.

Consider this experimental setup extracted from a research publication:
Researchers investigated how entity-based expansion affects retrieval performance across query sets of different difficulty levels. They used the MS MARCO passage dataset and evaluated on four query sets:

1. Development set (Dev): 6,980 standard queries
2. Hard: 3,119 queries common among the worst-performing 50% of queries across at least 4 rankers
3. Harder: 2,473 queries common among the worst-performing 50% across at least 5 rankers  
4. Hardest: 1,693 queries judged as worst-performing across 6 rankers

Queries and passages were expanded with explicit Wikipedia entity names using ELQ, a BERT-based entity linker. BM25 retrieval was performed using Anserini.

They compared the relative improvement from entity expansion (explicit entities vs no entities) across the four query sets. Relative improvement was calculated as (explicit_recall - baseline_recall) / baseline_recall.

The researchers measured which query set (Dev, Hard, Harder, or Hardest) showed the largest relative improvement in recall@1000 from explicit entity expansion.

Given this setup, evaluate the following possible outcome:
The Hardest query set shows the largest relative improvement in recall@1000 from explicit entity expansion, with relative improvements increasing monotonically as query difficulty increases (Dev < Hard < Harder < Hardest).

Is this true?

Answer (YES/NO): YES